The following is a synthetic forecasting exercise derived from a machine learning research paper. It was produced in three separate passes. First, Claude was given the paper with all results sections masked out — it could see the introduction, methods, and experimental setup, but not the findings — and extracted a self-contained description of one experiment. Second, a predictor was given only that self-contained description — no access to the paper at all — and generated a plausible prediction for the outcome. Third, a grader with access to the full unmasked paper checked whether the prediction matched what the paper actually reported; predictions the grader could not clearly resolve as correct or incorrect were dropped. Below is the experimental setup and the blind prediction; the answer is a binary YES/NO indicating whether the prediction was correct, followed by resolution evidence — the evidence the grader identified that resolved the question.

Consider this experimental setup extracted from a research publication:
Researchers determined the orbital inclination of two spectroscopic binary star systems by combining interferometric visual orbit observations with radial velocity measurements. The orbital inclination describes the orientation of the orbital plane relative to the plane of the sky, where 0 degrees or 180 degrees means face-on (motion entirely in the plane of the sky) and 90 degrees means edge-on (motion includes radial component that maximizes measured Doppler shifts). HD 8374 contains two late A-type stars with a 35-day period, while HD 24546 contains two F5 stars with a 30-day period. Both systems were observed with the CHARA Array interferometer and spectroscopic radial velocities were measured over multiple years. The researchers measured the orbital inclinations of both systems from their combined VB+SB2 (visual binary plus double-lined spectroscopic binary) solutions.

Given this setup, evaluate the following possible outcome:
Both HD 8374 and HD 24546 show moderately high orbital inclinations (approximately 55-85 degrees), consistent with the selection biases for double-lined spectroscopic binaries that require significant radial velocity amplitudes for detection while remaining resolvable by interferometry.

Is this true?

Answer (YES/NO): NO